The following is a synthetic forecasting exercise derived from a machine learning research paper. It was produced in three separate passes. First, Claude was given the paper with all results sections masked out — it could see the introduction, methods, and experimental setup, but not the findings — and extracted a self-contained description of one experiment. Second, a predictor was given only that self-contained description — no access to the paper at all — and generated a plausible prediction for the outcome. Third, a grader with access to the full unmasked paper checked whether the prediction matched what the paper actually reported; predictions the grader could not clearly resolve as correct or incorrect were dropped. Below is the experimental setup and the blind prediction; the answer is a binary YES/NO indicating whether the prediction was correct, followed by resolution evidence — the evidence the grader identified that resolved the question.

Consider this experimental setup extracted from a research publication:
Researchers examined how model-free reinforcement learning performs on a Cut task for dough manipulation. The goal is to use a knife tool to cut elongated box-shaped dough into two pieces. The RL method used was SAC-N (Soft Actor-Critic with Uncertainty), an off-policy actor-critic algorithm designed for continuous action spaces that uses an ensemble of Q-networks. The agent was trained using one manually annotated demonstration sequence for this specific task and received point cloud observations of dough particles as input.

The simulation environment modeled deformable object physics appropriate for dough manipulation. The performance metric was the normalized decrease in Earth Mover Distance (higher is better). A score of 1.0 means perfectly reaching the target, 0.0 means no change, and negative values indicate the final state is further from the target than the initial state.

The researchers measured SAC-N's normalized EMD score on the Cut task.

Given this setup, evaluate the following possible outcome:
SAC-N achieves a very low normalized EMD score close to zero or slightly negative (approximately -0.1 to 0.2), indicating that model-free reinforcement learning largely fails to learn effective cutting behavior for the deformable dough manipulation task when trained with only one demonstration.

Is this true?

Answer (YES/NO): NO